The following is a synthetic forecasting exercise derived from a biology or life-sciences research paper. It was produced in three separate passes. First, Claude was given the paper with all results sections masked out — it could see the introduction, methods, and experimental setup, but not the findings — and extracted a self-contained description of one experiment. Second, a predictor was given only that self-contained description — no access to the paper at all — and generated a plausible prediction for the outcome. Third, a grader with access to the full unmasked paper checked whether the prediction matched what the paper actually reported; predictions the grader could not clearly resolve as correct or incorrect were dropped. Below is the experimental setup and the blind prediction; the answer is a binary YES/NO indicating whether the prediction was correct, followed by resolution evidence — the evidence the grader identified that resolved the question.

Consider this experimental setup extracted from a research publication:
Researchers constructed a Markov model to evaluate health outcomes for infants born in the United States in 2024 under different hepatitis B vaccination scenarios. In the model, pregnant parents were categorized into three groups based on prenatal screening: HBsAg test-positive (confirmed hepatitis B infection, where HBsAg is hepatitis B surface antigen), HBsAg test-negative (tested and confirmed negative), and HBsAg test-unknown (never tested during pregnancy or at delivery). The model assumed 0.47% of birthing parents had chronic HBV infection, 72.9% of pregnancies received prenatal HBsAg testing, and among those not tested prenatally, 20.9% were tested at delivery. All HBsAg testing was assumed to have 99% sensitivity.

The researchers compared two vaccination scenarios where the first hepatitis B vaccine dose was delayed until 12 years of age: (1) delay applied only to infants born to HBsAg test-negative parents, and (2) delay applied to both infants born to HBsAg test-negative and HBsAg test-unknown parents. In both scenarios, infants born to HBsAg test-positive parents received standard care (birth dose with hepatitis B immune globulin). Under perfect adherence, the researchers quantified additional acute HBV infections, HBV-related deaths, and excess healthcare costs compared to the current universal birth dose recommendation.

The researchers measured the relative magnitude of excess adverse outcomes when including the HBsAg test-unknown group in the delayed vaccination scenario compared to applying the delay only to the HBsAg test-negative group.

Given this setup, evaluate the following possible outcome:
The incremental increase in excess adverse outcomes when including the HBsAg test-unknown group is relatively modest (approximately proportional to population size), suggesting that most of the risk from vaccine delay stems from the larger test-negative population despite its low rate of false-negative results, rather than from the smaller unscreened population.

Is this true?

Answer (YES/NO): NO